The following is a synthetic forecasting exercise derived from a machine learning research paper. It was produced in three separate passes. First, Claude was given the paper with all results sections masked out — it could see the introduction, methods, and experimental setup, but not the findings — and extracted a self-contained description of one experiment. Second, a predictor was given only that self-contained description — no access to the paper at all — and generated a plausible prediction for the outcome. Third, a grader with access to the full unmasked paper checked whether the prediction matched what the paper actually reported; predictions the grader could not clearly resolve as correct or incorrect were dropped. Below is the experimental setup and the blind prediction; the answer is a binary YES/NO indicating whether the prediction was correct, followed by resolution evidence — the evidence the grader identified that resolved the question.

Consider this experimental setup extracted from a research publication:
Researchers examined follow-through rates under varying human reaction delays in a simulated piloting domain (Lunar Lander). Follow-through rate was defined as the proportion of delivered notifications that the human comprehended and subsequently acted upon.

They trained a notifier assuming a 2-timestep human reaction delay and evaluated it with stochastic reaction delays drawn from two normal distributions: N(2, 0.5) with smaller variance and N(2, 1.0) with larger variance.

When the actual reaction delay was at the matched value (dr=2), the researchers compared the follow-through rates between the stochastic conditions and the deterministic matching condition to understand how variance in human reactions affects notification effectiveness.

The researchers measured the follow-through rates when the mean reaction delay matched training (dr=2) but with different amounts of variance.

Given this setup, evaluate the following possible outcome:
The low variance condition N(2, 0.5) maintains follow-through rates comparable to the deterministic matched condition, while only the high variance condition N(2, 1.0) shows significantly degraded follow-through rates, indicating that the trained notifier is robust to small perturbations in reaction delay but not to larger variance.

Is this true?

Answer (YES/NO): NO